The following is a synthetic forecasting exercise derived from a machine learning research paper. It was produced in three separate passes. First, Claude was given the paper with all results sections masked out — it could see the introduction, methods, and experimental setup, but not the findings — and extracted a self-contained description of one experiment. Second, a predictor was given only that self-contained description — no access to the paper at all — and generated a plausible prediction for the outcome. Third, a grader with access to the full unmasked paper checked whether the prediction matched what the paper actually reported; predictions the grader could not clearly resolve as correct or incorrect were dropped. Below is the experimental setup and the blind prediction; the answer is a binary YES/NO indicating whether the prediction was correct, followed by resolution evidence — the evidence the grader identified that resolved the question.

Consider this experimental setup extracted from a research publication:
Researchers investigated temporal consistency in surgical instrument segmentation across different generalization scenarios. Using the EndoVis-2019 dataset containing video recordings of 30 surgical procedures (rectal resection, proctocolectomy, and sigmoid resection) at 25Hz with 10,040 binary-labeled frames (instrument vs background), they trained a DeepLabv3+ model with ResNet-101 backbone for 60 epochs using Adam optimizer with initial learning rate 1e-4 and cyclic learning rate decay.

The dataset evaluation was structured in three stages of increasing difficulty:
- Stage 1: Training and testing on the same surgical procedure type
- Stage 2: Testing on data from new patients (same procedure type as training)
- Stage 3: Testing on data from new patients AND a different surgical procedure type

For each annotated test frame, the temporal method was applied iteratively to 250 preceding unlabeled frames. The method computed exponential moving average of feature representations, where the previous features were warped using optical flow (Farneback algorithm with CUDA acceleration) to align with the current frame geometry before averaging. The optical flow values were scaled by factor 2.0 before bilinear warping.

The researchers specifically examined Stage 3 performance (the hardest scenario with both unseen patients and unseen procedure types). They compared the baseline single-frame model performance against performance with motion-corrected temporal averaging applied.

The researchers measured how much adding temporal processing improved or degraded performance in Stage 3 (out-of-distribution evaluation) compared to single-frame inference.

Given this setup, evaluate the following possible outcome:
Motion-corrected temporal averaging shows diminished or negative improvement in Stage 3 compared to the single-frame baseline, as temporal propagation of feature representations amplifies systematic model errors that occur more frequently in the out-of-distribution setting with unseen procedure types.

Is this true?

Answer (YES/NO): NO